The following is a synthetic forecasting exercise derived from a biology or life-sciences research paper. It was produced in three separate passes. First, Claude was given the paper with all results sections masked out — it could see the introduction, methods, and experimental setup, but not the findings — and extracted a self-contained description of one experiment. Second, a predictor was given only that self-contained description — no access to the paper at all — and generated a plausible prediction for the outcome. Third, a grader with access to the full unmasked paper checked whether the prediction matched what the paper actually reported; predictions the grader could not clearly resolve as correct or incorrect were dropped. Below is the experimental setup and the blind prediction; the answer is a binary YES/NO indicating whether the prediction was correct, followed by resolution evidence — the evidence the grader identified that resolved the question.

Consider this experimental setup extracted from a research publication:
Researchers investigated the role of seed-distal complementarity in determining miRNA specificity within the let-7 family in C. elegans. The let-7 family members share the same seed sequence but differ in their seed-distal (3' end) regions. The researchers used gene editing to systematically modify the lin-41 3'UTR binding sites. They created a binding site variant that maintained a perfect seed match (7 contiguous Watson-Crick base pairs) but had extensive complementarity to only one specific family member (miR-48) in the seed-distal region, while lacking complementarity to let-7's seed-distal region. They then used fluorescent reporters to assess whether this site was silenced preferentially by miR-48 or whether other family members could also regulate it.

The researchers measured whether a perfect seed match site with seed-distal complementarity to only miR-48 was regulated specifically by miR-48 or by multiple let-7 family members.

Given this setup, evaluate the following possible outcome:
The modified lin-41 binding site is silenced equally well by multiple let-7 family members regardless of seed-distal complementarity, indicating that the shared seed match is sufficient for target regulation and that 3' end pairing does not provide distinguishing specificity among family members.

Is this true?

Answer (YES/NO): NO